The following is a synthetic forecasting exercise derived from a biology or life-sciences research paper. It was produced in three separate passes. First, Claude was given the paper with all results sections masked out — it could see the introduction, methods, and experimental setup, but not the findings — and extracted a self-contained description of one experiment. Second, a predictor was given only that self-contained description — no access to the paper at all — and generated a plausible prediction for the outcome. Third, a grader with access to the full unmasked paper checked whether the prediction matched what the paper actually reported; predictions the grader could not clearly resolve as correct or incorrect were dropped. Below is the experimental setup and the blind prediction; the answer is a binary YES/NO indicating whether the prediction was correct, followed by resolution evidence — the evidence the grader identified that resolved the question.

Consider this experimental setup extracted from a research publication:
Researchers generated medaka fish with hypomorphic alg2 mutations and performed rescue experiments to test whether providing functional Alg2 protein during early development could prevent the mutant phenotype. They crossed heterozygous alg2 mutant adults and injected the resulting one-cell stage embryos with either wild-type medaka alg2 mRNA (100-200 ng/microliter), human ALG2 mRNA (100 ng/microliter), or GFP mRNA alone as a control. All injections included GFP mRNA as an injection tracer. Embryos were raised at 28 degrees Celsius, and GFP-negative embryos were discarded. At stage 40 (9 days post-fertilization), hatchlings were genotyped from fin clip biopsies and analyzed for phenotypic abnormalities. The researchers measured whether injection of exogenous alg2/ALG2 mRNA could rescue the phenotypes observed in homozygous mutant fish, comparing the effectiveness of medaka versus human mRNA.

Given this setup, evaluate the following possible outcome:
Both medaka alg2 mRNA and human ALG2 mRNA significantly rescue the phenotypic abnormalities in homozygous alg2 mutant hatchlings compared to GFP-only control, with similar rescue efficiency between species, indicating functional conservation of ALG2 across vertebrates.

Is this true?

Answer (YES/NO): NO